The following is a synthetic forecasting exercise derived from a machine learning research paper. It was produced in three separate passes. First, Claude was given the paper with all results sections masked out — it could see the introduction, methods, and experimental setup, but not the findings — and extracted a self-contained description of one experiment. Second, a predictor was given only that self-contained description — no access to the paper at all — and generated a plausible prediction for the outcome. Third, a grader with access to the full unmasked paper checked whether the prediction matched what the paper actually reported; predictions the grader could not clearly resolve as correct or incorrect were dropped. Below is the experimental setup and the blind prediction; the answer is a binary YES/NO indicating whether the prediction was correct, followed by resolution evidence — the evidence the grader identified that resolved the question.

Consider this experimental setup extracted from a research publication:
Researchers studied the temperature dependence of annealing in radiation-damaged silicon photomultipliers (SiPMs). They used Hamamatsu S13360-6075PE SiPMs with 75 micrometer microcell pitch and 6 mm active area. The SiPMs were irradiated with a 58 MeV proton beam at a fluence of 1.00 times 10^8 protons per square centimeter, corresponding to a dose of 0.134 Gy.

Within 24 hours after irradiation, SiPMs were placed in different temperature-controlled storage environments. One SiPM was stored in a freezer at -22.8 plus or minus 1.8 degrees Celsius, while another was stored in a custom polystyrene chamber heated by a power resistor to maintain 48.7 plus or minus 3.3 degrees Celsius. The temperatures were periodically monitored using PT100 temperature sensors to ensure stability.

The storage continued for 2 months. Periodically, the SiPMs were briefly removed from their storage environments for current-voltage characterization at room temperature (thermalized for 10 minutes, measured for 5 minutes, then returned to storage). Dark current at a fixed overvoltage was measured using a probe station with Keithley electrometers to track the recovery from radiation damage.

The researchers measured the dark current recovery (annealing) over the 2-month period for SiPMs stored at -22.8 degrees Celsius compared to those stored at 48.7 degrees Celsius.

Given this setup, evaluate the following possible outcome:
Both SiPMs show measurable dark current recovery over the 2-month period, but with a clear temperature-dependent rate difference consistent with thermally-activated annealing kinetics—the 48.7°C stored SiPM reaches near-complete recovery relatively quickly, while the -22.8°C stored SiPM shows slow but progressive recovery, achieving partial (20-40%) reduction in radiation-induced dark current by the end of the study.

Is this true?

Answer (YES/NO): NO